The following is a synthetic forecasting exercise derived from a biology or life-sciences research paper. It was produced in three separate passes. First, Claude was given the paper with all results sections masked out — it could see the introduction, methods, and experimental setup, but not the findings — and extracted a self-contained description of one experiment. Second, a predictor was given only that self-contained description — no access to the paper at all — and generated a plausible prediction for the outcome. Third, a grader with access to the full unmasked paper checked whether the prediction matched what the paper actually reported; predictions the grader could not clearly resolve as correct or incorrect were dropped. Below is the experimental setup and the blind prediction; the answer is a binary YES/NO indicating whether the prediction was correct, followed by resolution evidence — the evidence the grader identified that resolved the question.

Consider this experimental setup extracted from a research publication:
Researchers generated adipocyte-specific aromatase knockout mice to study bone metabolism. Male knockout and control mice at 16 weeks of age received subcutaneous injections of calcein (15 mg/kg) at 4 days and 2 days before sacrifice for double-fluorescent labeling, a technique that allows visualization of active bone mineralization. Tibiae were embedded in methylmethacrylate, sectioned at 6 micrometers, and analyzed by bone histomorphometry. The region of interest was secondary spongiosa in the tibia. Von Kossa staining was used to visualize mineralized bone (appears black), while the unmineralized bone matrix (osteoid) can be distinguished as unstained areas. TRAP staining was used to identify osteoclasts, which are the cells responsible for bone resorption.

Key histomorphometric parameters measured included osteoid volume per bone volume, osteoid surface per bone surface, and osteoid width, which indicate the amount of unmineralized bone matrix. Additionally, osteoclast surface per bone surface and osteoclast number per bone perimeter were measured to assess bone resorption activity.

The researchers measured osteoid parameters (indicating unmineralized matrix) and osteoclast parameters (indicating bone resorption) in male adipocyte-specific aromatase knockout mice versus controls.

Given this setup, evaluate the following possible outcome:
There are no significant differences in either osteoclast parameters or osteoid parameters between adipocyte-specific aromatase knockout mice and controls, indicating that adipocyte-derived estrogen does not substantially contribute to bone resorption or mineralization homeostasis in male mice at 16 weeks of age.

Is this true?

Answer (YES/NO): NO